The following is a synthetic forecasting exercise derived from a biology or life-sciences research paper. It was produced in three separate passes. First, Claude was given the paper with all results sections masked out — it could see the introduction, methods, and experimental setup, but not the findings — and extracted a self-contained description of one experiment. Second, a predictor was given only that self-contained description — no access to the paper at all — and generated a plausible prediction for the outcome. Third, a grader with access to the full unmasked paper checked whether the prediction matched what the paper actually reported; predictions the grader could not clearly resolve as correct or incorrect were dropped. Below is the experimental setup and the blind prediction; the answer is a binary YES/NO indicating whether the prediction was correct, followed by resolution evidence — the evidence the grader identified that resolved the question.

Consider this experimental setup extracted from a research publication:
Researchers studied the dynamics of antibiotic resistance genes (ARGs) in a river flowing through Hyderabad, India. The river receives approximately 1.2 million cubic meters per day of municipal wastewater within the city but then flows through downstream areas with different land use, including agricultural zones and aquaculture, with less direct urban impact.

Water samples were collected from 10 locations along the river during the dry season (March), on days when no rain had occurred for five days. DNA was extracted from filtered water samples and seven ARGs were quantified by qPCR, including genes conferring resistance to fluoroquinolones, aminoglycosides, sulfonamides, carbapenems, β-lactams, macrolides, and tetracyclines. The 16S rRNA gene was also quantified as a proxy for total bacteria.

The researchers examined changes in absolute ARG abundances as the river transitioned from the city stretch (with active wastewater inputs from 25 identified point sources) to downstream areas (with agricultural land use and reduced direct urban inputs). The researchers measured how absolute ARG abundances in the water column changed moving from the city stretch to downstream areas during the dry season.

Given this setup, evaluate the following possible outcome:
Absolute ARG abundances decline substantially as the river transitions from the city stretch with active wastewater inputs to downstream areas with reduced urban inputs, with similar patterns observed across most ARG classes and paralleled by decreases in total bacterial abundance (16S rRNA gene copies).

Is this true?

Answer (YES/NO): YES